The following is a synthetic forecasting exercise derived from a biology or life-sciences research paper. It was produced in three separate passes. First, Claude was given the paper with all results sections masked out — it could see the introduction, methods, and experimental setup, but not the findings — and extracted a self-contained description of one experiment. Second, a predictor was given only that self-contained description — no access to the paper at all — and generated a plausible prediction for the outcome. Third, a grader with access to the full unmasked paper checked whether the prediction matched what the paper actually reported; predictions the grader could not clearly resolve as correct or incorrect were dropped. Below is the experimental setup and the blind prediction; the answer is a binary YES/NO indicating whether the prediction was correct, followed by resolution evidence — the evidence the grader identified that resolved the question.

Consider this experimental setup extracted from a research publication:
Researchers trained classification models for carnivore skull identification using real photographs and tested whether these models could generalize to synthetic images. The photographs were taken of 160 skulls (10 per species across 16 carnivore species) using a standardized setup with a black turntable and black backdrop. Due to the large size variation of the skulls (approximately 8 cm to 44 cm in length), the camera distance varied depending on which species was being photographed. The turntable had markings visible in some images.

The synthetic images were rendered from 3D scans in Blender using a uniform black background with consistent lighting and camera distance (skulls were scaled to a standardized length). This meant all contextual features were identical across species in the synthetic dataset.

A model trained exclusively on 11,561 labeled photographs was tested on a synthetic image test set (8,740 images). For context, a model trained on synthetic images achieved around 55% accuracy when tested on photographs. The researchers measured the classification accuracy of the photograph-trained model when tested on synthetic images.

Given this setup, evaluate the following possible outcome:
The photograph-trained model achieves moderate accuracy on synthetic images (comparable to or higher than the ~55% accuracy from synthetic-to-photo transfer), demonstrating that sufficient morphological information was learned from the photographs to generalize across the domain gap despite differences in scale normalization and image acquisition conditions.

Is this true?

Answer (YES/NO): NO